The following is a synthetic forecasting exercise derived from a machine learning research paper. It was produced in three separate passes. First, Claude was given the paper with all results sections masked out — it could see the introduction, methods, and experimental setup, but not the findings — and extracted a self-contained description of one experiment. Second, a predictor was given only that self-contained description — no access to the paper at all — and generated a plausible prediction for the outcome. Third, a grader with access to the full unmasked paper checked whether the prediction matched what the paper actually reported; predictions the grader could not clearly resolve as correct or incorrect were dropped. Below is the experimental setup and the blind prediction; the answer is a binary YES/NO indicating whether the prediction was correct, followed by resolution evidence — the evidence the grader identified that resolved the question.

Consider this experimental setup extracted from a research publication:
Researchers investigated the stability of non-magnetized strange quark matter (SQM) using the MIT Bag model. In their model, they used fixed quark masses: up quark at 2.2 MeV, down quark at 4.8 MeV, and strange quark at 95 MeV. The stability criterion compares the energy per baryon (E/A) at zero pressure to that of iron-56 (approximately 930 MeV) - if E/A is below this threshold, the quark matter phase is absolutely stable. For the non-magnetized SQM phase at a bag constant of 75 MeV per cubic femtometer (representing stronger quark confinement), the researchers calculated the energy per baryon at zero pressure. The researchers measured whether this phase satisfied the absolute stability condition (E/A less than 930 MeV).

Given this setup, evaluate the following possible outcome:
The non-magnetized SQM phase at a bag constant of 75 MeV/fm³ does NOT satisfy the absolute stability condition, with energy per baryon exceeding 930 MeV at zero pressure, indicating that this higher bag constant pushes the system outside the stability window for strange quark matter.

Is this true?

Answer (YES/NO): YES